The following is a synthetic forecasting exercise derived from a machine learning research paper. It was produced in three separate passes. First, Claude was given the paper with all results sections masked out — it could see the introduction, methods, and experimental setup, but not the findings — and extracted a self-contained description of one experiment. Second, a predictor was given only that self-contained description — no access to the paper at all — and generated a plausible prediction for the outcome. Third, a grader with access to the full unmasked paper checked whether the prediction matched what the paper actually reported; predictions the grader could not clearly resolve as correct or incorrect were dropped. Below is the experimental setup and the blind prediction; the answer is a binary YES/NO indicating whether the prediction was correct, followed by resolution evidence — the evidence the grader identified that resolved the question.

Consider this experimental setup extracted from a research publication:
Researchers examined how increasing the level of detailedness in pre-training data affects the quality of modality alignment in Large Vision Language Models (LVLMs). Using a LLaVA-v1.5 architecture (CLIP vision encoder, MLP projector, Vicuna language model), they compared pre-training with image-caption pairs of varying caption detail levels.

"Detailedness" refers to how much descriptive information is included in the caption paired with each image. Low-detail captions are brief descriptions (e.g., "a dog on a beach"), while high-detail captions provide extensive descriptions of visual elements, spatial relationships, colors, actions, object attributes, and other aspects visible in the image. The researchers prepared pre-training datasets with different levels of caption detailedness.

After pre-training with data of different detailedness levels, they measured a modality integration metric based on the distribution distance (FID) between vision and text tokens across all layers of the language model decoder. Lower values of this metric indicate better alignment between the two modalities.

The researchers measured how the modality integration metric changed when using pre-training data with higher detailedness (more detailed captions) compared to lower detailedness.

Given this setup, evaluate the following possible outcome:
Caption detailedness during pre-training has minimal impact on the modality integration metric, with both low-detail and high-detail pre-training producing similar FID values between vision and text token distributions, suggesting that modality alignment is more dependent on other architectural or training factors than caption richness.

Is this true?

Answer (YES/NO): NO